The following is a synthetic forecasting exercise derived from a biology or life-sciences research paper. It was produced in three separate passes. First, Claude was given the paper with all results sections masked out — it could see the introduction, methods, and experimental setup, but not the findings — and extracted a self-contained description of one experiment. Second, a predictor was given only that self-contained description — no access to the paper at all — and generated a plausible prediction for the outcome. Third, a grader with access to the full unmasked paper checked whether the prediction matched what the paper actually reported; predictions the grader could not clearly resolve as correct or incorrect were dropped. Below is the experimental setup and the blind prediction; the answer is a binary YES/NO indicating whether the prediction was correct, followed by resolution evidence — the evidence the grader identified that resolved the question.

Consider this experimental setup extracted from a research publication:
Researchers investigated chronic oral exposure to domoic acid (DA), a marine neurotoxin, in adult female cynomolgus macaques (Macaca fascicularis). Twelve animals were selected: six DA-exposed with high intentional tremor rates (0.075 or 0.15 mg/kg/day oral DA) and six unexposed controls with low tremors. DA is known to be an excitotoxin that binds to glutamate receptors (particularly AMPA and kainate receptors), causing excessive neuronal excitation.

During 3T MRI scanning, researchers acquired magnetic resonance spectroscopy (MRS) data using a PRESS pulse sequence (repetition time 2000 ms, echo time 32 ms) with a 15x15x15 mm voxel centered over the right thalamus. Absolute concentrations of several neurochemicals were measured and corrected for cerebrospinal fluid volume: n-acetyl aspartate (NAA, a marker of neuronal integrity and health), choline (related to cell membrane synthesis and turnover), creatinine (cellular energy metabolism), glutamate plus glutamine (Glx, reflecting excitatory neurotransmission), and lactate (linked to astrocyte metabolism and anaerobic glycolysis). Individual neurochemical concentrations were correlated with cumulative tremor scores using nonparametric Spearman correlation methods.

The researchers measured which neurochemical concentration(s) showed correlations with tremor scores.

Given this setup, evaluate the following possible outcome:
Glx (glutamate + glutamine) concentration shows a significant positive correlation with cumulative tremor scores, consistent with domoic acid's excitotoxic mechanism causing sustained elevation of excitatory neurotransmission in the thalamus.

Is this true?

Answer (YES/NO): NO